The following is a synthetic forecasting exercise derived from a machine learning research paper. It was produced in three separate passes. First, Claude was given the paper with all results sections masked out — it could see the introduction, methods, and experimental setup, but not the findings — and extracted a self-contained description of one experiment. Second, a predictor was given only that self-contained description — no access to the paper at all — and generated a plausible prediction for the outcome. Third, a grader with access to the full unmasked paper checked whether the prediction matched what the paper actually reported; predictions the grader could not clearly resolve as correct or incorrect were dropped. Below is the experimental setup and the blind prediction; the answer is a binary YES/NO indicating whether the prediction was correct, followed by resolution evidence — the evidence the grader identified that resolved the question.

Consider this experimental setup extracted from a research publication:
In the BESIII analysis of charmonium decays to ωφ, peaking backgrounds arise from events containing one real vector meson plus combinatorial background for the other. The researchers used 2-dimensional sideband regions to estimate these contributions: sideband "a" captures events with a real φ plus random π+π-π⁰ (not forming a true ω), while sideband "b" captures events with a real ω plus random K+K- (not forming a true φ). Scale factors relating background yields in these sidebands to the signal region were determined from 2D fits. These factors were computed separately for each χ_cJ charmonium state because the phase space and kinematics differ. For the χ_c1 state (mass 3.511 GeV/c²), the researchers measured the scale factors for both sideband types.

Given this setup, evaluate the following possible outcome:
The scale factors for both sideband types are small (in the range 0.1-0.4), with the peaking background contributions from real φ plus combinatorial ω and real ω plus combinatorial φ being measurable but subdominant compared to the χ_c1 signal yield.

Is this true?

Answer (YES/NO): NO